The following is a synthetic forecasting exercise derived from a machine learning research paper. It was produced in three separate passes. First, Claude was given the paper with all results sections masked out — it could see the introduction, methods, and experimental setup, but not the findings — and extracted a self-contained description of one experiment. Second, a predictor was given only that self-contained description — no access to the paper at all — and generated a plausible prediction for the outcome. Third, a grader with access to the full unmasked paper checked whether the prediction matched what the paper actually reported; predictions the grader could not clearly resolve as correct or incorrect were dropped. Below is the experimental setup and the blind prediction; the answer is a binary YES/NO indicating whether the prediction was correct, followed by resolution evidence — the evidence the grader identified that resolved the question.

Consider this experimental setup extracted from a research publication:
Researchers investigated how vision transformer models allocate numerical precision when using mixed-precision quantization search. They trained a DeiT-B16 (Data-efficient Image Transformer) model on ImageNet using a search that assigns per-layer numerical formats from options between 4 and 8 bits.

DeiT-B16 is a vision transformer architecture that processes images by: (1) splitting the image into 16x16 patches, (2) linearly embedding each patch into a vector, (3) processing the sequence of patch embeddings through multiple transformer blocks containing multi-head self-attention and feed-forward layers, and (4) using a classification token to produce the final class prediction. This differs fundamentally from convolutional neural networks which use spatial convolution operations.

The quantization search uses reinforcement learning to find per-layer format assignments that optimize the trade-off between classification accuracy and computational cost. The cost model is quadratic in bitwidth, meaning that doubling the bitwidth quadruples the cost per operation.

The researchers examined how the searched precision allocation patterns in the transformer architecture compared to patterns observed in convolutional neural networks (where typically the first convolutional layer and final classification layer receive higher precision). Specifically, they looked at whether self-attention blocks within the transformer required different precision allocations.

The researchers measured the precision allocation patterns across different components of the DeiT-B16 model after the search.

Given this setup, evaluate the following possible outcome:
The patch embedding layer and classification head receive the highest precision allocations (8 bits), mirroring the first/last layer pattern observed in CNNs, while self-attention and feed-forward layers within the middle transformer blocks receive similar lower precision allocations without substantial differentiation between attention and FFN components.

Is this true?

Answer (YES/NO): NO